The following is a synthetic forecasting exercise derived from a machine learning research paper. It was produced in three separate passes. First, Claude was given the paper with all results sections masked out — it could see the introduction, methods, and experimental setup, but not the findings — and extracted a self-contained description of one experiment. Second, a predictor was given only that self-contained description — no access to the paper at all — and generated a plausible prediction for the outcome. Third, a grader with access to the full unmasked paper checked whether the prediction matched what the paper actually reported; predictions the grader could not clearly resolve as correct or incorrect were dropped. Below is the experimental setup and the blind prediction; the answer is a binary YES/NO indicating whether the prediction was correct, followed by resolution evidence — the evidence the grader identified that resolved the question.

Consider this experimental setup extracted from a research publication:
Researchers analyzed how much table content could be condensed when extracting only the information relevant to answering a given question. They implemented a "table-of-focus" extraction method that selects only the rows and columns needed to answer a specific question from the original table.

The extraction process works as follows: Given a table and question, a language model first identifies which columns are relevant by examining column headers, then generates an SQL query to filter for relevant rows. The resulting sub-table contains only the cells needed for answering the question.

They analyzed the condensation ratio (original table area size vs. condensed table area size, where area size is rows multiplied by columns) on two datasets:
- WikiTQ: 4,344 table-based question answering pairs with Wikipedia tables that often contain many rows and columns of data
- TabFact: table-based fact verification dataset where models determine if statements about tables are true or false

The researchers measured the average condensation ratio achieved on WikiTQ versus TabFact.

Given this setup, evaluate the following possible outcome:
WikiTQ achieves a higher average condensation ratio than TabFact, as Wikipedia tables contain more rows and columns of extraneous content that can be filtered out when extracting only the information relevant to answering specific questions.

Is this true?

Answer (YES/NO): YES